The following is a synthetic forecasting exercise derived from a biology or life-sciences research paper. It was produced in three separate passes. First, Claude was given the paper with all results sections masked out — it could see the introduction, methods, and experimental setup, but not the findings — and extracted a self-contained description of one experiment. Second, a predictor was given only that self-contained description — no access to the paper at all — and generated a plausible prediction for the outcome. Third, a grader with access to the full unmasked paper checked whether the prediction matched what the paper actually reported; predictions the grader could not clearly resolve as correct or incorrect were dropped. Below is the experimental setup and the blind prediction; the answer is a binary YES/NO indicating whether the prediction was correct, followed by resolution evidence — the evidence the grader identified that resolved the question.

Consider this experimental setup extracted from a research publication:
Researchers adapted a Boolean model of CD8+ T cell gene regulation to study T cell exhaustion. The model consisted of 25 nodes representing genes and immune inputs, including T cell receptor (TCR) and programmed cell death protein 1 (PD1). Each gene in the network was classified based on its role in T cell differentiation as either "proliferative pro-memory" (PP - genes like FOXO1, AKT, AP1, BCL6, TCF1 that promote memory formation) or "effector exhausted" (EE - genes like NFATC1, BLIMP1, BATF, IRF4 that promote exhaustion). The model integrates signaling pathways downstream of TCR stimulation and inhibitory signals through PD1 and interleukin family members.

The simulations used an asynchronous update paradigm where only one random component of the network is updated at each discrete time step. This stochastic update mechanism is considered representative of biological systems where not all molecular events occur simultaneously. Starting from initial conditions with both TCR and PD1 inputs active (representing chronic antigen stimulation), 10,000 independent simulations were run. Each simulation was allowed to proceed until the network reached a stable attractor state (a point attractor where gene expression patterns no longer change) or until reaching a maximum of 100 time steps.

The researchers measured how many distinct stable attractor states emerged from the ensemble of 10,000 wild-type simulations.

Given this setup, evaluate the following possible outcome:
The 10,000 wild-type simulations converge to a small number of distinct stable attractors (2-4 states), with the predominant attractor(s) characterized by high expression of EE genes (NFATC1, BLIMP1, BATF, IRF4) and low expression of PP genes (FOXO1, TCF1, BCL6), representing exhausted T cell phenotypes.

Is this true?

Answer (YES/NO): NO